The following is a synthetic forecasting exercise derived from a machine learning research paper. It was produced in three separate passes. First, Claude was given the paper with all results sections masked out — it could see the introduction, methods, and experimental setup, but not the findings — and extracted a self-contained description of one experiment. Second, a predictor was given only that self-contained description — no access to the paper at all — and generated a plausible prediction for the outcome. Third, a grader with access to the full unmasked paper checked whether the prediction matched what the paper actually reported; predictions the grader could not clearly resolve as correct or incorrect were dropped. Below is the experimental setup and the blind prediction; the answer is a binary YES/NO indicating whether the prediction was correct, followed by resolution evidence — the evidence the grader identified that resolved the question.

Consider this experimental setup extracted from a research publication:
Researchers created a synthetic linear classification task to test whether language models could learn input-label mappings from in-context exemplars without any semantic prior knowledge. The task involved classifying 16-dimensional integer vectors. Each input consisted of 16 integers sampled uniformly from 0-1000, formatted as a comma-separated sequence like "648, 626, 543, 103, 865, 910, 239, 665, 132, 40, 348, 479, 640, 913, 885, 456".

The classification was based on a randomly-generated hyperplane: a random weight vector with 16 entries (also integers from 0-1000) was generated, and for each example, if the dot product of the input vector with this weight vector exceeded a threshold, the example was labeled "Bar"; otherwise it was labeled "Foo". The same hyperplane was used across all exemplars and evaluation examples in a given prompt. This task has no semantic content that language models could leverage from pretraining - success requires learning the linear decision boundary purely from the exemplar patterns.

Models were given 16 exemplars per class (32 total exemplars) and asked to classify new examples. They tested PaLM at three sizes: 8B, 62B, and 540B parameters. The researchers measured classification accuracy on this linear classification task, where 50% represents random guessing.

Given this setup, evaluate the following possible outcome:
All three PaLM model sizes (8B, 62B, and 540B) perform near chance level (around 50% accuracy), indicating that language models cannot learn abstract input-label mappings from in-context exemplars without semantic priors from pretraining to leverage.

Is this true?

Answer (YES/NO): NO